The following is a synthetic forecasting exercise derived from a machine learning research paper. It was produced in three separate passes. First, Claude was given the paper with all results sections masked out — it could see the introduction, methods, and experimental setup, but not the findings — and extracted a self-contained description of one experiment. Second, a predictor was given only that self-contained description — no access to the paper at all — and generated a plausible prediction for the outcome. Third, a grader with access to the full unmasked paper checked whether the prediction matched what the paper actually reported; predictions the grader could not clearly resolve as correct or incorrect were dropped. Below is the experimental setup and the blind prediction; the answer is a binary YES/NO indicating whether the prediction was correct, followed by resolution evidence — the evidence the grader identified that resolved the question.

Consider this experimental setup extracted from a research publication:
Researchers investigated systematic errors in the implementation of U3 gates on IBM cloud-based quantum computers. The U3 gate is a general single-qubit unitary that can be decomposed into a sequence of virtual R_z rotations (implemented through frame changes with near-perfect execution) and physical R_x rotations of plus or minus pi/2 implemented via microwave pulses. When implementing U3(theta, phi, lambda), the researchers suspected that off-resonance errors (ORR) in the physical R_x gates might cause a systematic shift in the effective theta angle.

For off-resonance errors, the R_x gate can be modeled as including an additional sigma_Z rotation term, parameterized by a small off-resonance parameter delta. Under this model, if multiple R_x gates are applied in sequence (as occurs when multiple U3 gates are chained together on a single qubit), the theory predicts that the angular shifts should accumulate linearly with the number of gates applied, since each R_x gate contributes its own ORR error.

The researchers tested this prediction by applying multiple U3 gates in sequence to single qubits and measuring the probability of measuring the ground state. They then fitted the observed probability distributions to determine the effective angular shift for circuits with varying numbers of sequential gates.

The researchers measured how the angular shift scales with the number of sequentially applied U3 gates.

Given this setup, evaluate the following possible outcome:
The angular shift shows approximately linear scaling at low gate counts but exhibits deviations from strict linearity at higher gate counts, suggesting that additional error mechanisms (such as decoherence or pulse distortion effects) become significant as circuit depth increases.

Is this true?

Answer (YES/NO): NO